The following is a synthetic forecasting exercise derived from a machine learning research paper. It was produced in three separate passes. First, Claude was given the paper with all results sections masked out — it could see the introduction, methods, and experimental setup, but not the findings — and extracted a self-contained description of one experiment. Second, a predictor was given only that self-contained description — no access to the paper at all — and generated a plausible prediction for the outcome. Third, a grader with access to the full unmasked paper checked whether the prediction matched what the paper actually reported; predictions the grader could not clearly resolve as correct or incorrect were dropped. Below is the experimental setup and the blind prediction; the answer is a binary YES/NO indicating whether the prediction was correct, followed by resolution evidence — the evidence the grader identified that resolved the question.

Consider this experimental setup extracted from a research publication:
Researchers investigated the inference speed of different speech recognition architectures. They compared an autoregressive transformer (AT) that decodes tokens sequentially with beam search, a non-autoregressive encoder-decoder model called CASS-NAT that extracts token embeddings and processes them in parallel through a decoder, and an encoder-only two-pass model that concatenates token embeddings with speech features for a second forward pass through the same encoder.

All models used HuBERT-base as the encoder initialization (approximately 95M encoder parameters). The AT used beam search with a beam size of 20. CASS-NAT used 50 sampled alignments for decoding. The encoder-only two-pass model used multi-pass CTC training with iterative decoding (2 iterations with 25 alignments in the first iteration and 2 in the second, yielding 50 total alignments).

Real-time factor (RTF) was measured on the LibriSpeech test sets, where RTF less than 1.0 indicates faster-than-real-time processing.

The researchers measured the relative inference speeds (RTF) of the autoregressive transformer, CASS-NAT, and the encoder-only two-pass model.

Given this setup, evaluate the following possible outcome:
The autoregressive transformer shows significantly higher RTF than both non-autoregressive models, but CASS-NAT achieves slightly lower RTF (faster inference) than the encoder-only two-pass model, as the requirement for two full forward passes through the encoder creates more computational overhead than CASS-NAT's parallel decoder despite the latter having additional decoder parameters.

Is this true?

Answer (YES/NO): NO